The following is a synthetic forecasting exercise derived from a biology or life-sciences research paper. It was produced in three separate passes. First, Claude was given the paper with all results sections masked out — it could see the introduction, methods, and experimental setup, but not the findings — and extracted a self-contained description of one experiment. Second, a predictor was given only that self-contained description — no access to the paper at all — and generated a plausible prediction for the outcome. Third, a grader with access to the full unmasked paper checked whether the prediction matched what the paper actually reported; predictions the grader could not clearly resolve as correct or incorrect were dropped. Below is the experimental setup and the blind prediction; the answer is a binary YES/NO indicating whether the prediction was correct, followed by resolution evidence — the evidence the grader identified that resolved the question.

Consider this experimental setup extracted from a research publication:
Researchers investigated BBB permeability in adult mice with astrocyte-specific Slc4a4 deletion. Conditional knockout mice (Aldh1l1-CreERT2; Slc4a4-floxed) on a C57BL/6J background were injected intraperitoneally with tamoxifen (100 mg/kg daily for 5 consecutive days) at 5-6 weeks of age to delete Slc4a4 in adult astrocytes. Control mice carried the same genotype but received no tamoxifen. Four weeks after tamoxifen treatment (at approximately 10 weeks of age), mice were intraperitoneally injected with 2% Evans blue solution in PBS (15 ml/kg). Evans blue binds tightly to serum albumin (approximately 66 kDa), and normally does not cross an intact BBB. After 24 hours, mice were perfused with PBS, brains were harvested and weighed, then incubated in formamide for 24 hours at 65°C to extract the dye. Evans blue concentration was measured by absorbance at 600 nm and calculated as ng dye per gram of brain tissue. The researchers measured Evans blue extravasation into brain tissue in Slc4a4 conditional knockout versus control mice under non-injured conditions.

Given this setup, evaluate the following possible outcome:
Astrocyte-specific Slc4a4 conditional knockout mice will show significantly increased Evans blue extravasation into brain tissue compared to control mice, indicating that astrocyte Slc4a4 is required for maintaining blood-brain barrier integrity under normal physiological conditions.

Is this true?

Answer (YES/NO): NO